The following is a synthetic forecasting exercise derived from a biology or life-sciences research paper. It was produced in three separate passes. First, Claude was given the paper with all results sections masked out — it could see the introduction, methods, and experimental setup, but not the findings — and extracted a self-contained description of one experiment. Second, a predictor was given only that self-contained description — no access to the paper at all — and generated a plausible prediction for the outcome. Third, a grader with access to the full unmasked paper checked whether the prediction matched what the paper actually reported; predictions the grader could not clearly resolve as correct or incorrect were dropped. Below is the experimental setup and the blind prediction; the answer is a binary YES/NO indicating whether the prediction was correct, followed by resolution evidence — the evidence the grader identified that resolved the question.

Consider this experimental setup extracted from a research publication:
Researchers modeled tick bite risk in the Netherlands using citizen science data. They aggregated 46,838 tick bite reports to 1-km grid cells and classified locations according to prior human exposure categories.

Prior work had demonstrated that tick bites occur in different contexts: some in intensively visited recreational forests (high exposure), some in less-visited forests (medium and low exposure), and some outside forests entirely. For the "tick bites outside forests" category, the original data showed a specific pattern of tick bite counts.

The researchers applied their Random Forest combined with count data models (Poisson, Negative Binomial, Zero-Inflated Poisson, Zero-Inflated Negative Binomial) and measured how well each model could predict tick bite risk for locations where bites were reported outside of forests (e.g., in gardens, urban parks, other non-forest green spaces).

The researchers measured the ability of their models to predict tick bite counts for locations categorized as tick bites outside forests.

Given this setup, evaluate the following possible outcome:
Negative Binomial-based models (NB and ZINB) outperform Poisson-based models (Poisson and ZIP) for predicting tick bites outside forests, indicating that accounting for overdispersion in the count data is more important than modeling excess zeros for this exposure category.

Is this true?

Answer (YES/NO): NO